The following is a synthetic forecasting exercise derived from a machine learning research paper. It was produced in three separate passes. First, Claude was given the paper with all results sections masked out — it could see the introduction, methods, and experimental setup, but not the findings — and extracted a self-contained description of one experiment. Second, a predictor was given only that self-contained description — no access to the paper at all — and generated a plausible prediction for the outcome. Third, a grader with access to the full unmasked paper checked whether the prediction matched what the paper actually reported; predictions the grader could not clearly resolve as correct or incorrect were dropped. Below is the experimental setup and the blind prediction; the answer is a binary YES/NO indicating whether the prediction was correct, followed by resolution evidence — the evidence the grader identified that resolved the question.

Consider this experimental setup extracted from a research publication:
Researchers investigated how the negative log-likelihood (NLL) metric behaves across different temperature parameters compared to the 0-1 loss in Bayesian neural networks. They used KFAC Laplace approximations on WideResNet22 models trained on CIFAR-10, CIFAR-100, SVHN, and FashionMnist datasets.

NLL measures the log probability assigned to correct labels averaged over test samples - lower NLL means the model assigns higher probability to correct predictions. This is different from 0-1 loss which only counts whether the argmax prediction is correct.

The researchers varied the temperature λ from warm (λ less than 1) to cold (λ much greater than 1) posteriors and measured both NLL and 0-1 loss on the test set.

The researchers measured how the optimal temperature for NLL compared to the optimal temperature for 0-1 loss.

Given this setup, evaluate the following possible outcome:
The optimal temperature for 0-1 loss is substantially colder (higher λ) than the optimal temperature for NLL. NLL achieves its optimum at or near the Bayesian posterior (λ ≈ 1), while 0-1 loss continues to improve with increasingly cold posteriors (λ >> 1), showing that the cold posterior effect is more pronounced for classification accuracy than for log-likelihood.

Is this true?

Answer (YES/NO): NO